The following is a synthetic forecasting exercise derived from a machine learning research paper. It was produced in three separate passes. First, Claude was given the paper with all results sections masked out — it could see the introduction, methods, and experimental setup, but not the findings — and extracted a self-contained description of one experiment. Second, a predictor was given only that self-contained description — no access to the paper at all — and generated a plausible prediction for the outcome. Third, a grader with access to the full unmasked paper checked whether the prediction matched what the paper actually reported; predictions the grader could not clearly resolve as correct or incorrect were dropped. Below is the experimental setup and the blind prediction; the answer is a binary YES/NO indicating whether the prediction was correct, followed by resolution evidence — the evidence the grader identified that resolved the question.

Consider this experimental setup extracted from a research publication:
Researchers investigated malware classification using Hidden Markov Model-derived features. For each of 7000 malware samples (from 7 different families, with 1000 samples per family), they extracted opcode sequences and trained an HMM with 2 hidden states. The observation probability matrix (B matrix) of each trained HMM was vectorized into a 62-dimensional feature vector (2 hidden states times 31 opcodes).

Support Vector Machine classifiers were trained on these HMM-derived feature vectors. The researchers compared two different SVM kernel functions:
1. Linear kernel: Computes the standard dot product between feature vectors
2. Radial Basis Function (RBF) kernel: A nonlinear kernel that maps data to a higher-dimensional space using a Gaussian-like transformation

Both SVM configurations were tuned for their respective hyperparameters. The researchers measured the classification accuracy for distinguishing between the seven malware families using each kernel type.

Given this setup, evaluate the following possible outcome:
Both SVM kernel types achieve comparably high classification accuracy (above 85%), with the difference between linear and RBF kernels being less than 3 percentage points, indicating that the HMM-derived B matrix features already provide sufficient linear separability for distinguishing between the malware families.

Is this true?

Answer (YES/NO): NO